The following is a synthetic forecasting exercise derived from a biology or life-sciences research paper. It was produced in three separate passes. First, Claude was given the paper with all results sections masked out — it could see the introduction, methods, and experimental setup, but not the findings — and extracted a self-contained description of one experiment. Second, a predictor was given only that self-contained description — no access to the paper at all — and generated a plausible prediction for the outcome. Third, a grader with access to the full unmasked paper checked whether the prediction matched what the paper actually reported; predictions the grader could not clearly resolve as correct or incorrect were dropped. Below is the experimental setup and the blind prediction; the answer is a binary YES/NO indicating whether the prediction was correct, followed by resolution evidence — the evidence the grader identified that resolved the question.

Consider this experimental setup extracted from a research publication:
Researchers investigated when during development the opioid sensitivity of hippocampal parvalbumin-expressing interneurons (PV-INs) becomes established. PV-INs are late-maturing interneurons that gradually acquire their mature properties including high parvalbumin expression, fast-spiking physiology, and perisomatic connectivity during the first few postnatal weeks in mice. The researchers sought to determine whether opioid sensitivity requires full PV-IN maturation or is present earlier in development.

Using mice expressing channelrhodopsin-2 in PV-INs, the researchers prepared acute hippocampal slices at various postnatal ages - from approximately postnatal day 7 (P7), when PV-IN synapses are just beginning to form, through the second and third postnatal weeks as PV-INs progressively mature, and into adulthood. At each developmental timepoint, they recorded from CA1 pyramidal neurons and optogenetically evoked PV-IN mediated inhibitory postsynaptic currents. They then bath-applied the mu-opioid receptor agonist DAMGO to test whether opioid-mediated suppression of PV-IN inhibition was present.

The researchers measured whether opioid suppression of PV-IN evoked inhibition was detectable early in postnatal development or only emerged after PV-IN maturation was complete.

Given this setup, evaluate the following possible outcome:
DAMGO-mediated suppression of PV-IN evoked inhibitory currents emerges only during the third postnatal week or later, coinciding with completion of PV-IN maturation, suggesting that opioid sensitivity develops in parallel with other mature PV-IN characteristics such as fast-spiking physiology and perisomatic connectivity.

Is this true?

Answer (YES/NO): NO